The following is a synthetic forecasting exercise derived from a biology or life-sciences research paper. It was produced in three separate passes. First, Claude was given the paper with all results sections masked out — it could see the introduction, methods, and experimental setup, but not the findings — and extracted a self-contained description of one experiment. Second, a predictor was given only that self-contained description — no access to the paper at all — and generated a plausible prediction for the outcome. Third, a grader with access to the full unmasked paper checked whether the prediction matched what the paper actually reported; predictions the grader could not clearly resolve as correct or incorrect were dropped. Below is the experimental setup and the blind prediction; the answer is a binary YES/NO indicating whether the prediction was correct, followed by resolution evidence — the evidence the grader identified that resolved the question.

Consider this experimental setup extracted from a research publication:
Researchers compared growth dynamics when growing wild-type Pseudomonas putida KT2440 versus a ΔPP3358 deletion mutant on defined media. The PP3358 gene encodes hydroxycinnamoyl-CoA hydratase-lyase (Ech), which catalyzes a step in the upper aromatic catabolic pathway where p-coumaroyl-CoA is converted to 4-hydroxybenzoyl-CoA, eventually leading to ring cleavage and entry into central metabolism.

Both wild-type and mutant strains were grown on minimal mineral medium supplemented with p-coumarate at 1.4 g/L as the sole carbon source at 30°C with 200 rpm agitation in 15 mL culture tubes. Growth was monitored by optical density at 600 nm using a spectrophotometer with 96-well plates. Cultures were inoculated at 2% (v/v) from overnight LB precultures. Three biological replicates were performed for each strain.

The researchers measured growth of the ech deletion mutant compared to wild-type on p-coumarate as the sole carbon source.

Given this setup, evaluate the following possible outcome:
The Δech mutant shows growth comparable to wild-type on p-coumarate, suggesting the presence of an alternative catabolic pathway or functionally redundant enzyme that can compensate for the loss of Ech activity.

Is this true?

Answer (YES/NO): NO